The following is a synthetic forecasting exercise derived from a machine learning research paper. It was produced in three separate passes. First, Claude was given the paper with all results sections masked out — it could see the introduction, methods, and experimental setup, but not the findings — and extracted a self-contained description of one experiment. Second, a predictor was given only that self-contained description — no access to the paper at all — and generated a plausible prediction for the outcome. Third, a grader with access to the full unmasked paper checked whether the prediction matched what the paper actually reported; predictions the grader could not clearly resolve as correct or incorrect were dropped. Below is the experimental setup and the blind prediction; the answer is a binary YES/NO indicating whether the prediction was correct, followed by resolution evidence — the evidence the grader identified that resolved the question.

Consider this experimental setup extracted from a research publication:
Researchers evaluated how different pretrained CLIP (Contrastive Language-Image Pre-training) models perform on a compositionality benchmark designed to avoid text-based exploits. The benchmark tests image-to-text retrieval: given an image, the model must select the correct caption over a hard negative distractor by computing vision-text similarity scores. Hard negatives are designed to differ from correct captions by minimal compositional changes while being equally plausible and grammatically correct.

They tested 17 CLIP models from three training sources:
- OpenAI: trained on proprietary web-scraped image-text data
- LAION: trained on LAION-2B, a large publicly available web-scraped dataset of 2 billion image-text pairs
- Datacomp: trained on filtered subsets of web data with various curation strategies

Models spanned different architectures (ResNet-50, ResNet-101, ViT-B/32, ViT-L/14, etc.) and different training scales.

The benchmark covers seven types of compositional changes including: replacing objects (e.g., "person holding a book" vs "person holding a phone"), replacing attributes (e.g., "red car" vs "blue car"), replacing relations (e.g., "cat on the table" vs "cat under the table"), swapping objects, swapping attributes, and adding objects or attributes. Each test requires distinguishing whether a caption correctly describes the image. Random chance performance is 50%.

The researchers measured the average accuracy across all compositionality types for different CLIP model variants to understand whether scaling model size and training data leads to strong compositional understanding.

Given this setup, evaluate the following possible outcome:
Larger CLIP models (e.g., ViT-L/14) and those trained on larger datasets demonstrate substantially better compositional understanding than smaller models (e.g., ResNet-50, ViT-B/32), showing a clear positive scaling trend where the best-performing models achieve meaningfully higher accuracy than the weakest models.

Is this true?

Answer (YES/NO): YES